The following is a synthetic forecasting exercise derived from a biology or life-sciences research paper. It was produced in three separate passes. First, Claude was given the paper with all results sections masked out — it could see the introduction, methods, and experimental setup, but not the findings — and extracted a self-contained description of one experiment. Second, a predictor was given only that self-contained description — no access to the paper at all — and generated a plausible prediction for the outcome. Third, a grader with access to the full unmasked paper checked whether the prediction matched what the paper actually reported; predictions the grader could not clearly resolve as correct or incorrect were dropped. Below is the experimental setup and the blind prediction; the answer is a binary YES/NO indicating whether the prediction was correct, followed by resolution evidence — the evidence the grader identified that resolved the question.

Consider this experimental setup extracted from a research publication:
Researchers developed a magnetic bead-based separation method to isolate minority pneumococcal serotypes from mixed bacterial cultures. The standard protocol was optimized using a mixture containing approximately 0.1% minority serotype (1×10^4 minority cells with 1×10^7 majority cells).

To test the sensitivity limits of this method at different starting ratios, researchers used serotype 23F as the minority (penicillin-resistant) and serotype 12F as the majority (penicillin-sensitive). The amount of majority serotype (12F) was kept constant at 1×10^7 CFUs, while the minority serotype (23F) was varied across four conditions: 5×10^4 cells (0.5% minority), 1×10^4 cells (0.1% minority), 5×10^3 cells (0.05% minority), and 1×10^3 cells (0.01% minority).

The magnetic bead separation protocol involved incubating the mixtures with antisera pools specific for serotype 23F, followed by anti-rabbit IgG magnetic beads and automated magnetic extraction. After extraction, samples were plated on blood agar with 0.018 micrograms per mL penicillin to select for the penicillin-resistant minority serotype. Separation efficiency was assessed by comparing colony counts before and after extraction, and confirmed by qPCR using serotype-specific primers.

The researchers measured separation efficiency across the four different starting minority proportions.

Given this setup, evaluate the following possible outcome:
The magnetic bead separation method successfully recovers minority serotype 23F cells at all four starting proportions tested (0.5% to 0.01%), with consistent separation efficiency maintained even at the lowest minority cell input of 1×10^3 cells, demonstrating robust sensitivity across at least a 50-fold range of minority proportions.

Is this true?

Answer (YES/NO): NO